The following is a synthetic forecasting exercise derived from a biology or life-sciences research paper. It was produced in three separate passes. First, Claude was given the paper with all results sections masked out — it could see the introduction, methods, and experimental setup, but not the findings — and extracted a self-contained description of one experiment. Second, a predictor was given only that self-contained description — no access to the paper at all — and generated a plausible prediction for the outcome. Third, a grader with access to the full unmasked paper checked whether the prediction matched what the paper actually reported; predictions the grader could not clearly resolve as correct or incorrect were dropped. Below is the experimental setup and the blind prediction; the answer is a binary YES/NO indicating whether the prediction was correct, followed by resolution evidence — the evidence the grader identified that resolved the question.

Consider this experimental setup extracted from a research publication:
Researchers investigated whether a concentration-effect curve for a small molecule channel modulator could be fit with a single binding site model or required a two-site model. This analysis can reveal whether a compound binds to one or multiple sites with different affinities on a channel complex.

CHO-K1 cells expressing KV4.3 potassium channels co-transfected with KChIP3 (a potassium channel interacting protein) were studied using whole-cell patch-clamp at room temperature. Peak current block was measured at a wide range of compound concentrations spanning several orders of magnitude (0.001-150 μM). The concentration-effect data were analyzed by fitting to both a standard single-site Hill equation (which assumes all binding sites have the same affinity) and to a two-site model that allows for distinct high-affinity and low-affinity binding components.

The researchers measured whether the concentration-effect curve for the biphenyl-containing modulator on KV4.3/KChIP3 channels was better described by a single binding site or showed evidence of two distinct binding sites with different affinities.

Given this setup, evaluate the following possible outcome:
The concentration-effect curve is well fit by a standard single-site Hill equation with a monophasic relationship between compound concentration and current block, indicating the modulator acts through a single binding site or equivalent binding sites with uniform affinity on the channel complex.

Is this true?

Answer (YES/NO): NO